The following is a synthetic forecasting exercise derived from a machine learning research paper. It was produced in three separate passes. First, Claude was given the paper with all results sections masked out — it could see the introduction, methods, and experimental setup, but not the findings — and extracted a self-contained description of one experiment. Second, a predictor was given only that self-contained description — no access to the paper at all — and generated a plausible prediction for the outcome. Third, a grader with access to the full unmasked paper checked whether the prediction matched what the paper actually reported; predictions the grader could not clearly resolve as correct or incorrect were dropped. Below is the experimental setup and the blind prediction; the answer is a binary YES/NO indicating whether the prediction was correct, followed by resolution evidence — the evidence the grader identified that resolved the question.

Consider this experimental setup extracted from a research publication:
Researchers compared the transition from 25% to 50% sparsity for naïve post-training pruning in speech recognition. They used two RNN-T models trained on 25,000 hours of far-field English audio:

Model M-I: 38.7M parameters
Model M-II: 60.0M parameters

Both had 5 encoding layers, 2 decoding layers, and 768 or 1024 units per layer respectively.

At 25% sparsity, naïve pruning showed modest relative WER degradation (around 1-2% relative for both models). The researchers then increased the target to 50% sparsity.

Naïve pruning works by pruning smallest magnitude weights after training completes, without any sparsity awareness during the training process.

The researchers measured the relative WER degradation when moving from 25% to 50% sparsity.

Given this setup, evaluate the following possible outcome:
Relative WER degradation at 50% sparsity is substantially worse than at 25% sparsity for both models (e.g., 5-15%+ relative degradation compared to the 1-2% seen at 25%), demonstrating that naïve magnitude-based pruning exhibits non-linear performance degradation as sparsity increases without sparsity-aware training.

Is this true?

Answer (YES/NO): YES